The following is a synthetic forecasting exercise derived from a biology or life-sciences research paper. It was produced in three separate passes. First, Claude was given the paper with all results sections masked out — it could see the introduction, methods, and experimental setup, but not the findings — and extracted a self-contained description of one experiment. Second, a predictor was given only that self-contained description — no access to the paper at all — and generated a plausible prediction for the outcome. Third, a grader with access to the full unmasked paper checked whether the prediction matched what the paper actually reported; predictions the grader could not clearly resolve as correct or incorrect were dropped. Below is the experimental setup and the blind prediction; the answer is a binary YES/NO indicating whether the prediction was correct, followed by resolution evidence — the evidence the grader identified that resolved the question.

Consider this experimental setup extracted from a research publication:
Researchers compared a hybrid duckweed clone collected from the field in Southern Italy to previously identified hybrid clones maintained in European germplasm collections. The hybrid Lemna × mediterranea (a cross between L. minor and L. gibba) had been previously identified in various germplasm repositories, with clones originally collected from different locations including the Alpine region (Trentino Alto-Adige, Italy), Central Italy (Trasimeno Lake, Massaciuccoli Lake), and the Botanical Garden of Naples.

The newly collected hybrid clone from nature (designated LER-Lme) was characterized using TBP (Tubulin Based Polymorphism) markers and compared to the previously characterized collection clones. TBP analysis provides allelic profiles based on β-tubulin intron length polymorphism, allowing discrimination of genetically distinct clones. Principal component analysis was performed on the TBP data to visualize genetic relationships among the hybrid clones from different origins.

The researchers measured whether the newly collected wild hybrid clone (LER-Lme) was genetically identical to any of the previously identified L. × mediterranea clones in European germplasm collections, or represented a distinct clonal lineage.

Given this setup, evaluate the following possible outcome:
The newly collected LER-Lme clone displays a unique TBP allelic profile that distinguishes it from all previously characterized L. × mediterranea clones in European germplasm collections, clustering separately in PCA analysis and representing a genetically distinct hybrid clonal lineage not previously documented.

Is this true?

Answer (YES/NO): YES